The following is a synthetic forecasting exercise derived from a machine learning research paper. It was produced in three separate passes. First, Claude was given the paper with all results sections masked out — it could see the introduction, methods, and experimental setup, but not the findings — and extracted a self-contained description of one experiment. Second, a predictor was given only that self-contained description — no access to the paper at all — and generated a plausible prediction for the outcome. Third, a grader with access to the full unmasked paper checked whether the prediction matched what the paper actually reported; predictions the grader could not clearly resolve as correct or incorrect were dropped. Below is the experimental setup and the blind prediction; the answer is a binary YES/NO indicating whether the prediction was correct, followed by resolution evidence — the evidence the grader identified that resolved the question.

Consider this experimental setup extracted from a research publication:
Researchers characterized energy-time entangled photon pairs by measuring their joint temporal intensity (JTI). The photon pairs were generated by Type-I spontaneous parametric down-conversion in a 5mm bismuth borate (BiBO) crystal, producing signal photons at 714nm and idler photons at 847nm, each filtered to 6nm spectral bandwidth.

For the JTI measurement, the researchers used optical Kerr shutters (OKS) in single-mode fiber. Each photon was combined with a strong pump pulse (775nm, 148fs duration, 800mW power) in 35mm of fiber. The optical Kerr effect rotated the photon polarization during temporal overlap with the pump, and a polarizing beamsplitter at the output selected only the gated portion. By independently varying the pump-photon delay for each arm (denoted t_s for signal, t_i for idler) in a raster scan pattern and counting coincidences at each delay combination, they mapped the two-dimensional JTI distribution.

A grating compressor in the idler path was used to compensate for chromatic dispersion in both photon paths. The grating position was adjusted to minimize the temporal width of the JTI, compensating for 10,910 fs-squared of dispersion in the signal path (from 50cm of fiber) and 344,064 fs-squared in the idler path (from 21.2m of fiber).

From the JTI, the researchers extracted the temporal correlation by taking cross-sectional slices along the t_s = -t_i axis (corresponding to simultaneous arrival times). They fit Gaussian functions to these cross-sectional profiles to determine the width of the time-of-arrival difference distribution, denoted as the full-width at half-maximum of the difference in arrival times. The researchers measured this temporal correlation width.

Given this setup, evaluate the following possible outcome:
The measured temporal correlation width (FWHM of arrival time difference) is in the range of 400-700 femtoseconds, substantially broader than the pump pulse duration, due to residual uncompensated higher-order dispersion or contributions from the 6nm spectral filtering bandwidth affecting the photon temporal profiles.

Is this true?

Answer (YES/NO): NO